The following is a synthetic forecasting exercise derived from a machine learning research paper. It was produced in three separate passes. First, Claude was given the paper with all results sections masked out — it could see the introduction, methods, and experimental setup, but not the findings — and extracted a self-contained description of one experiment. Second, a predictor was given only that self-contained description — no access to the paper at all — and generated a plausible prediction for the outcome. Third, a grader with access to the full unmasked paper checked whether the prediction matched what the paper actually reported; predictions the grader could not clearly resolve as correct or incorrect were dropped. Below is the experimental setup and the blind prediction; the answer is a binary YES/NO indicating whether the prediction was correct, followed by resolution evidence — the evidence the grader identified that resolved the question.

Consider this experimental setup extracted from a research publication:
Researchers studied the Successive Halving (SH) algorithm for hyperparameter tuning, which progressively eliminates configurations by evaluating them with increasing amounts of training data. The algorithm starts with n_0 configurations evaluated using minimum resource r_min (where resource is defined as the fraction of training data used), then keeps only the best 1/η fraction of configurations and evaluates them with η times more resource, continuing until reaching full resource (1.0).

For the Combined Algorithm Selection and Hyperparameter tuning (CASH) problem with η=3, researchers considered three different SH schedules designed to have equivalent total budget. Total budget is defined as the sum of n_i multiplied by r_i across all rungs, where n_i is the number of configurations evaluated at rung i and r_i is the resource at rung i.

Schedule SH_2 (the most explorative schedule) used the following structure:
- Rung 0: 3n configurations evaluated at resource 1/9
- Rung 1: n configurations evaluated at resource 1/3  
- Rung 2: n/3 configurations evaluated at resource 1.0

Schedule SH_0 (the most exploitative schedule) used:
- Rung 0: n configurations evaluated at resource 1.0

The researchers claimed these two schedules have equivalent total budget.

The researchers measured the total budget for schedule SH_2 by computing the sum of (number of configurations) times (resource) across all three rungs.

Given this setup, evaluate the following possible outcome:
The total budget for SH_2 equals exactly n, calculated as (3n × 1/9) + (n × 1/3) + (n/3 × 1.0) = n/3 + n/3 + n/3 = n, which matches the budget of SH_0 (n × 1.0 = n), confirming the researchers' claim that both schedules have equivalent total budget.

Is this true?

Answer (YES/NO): YES